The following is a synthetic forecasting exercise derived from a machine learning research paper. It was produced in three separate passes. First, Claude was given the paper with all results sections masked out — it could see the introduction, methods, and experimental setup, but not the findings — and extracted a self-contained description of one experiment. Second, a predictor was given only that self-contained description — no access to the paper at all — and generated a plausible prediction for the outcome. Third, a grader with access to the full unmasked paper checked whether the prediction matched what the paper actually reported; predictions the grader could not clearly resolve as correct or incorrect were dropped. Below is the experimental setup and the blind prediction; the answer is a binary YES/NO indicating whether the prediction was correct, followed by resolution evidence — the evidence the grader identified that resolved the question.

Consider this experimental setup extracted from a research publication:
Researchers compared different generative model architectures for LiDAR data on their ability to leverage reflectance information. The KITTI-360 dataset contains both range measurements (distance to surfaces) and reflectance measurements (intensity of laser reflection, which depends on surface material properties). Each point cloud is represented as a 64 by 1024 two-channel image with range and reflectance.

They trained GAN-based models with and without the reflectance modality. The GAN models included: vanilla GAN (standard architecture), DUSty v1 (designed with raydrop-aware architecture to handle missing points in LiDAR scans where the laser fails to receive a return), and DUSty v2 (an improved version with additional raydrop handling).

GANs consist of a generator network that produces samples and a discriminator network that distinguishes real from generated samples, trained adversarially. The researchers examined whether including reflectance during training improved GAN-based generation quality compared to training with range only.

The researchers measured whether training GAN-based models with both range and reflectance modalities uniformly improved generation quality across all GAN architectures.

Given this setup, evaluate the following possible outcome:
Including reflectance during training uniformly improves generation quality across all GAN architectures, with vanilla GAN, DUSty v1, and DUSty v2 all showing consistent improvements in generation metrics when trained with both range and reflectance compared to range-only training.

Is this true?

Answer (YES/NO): NO